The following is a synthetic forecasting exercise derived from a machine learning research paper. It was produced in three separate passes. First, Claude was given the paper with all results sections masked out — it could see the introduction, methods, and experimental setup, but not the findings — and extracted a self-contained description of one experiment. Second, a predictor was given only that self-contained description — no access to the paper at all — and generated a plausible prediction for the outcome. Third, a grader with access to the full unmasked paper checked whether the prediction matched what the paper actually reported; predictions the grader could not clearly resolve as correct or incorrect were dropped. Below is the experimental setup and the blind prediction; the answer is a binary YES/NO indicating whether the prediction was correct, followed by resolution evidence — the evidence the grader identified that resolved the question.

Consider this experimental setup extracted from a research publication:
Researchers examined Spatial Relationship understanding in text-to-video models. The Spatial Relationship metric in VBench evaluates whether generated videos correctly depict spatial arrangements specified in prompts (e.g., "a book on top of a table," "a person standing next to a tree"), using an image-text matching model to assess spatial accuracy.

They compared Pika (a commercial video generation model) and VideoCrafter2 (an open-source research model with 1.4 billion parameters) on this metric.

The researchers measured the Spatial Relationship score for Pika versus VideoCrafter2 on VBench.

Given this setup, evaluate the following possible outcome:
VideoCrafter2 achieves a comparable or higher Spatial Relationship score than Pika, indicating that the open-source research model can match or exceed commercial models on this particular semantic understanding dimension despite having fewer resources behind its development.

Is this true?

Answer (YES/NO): NO